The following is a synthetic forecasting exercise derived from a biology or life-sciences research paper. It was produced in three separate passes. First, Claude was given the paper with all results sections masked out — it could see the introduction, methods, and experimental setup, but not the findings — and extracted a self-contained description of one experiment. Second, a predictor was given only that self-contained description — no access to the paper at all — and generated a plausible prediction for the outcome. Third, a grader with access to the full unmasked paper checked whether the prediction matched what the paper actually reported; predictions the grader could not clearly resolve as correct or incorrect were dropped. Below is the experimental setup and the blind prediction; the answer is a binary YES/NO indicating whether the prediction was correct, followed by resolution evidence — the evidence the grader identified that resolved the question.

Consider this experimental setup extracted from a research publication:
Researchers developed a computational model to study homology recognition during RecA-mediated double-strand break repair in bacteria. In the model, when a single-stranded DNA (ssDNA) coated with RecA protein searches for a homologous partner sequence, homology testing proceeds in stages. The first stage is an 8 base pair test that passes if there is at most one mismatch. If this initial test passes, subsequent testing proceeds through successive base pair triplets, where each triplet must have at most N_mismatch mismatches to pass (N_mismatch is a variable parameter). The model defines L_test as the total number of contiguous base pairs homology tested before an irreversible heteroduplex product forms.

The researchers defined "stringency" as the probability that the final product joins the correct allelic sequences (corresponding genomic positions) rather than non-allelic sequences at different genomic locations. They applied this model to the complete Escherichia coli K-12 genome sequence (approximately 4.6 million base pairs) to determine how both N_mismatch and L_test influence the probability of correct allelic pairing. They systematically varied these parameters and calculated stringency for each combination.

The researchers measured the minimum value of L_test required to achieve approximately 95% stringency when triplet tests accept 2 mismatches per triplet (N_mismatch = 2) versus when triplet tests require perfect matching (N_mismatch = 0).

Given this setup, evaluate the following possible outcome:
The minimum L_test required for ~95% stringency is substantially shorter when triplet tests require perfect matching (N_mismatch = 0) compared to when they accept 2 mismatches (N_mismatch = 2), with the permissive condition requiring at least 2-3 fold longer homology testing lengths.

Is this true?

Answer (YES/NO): YES